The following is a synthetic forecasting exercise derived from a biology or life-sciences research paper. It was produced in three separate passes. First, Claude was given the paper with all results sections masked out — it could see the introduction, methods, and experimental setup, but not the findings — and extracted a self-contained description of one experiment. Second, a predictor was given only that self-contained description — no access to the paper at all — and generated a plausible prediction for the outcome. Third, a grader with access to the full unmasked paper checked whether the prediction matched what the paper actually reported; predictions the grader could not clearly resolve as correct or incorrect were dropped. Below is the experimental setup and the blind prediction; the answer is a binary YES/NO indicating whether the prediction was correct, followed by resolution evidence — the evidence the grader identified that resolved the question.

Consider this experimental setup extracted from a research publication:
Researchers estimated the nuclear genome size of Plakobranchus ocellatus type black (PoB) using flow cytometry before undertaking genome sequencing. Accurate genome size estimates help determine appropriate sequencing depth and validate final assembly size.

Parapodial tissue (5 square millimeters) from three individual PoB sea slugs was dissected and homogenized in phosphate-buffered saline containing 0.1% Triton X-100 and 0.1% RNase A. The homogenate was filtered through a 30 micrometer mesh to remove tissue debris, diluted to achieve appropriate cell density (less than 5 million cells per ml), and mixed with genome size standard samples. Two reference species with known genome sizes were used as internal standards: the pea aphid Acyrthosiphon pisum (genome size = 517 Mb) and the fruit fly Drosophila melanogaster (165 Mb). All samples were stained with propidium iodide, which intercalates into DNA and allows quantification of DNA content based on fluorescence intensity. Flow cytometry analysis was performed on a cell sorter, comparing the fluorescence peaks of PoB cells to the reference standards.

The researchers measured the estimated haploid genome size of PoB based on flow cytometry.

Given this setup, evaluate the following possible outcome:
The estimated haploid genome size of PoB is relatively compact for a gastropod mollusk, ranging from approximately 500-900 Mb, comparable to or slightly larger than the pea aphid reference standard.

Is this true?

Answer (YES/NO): NO